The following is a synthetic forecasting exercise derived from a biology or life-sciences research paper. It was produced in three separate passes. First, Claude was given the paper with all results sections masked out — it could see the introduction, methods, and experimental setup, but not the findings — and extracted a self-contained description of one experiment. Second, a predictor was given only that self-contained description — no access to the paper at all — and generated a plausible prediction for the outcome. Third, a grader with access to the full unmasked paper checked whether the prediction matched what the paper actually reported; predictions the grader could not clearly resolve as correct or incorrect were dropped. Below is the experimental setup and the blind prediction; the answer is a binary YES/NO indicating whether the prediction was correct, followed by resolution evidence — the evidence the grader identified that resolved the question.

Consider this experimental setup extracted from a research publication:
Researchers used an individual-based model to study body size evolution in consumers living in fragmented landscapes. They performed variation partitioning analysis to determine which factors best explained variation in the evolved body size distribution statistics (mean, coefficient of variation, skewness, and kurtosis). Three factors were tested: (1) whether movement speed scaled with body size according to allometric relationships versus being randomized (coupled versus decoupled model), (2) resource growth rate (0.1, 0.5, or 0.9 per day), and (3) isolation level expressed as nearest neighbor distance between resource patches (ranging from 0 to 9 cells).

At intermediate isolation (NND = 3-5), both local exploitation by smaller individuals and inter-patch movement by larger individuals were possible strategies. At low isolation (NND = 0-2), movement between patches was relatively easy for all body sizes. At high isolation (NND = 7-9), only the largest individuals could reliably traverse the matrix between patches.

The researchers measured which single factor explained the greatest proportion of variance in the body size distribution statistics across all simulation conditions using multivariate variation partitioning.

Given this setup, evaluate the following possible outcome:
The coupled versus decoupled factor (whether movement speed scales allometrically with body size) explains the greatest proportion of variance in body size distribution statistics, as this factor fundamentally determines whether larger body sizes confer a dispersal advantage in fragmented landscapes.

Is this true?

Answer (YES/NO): NO